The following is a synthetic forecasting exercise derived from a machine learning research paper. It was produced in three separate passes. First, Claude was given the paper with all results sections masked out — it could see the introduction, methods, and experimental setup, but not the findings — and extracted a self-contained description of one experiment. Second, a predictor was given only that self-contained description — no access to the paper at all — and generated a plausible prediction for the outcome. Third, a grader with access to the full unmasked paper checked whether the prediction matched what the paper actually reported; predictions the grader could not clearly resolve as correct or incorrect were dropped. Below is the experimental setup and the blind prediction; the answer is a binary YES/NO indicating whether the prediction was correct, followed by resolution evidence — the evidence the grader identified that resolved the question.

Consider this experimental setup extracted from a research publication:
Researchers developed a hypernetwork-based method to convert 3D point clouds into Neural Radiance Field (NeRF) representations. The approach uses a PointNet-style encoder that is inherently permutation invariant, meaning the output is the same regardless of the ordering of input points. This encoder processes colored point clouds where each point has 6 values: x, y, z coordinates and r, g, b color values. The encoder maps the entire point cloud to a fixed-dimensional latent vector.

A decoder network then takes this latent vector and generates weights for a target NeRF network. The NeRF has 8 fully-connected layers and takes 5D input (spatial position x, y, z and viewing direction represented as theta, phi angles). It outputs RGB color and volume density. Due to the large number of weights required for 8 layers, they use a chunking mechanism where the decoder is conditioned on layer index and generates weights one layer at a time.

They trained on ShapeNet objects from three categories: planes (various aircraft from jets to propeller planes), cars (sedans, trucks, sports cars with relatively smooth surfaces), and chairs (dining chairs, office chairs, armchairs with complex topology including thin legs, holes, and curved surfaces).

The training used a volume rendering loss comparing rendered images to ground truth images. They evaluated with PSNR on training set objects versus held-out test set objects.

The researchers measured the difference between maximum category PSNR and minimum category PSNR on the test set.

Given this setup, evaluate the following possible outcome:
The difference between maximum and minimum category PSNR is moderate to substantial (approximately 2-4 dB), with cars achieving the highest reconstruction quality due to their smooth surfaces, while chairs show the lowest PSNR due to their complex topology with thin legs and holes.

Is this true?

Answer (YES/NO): YES